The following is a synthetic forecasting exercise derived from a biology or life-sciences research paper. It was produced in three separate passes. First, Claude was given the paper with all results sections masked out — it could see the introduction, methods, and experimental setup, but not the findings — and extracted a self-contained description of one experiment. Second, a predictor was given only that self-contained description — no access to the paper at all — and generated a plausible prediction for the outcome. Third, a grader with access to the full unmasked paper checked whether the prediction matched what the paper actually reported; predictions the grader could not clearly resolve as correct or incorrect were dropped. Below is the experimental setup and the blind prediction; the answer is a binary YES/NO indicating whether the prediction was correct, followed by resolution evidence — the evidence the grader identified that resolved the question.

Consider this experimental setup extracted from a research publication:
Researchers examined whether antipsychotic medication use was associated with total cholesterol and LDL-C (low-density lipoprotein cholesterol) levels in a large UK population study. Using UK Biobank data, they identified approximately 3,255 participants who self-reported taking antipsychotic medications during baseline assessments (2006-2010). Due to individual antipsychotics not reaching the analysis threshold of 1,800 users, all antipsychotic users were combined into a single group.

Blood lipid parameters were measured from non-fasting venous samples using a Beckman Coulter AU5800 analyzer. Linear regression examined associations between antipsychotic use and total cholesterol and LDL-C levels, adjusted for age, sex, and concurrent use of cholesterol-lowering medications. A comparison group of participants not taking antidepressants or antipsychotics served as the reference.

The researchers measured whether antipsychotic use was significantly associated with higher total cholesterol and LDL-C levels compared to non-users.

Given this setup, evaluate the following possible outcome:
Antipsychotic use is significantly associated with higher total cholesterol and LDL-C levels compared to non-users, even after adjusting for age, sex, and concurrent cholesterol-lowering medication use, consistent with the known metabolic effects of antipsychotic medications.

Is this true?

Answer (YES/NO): NO